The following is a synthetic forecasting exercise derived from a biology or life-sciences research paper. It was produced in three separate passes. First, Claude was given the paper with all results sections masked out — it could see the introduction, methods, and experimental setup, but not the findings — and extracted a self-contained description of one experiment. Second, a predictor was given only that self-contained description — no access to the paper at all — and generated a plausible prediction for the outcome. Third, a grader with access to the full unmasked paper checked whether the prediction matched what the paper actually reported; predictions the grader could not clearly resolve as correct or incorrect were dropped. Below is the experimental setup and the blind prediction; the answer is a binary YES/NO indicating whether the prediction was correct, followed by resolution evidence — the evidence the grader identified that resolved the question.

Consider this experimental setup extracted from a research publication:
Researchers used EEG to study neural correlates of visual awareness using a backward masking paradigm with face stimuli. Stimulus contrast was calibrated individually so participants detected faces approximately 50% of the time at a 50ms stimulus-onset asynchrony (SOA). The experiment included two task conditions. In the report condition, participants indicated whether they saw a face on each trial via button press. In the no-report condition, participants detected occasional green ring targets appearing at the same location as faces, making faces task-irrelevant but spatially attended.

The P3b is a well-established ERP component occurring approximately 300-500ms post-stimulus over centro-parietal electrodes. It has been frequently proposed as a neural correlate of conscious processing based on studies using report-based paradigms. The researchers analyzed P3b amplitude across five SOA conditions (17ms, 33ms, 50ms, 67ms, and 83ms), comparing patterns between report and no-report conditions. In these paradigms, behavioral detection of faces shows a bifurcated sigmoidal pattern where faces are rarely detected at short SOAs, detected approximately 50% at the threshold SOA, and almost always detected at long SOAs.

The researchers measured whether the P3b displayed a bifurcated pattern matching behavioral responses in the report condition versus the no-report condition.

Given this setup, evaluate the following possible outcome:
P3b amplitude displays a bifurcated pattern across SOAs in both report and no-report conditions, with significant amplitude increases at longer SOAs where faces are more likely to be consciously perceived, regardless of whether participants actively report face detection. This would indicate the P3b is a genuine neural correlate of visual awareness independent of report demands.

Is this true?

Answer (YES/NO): NO